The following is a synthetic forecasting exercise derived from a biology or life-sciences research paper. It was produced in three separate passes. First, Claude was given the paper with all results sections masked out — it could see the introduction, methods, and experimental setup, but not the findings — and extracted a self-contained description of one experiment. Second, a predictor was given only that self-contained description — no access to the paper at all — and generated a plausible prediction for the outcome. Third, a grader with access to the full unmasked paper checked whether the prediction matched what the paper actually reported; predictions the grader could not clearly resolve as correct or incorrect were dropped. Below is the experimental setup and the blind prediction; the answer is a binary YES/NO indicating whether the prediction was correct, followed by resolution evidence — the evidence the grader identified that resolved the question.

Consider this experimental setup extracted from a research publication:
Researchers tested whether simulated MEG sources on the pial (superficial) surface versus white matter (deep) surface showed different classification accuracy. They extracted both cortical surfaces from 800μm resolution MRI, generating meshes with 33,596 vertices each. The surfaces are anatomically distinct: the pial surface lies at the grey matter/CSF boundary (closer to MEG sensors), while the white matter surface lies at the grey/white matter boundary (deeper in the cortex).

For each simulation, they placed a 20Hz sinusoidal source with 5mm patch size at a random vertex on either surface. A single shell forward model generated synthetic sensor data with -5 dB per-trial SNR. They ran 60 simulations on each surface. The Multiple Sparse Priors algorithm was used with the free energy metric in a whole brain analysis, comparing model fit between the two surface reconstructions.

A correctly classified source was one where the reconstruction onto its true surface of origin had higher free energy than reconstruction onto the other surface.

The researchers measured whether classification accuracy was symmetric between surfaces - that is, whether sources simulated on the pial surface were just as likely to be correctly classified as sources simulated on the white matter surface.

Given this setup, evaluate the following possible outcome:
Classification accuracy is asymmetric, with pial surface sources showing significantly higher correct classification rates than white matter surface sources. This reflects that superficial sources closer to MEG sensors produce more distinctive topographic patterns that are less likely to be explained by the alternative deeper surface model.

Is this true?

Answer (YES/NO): NO